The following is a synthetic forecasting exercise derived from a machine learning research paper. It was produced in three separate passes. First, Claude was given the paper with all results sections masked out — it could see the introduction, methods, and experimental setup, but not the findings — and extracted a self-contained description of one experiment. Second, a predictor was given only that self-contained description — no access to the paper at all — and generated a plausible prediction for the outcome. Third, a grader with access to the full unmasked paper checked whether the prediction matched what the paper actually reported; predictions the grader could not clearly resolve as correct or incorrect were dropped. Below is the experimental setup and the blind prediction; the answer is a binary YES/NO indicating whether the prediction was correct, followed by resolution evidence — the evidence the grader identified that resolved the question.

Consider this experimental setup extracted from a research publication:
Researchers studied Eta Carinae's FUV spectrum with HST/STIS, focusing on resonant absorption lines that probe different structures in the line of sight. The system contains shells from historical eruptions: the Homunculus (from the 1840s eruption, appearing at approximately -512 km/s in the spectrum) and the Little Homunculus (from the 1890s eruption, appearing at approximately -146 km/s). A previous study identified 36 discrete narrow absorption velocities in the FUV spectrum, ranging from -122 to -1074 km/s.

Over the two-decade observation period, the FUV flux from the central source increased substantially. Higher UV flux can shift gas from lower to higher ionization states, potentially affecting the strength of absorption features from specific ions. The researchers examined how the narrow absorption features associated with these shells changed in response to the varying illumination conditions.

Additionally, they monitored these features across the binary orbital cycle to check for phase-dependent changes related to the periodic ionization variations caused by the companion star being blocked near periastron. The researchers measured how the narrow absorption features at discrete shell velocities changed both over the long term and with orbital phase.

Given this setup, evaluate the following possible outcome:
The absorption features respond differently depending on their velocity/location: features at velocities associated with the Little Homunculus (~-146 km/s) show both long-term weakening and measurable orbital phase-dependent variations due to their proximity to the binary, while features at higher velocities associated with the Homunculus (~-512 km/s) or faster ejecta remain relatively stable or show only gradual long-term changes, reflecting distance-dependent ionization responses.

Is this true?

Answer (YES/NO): YES